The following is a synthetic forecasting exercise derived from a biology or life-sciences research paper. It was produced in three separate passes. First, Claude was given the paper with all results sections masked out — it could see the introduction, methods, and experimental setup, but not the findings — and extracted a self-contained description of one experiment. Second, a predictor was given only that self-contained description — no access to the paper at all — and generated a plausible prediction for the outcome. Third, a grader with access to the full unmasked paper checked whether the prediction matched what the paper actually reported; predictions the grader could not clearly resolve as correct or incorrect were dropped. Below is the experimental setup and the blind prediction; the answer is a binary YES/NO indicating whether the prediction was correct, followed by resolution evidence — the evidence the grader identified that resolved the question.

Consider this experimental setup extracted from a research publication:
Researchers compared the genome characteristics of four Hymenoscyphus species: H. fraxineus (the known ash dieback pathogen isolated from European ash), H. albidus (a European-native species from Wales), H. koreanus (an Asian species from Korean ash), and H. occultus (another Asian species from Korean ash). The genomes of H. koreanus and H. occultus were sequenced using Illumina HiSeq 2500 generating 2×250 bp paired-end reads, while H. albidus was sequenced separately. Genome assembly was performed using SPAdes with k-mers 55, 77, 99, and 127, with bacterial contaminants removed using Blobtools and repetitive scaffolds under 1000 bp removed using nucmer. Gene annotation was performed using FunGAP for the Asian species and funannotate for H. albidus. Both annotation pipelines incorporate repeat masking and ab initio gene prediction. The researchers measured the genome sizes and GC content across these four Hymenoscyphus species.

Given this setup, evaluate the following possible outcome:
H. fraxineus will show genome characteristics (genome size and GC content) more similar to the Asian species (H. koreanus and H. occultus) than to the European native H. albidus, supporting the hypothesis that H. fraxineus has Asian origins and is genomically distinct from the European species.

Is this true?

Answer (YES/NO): NO